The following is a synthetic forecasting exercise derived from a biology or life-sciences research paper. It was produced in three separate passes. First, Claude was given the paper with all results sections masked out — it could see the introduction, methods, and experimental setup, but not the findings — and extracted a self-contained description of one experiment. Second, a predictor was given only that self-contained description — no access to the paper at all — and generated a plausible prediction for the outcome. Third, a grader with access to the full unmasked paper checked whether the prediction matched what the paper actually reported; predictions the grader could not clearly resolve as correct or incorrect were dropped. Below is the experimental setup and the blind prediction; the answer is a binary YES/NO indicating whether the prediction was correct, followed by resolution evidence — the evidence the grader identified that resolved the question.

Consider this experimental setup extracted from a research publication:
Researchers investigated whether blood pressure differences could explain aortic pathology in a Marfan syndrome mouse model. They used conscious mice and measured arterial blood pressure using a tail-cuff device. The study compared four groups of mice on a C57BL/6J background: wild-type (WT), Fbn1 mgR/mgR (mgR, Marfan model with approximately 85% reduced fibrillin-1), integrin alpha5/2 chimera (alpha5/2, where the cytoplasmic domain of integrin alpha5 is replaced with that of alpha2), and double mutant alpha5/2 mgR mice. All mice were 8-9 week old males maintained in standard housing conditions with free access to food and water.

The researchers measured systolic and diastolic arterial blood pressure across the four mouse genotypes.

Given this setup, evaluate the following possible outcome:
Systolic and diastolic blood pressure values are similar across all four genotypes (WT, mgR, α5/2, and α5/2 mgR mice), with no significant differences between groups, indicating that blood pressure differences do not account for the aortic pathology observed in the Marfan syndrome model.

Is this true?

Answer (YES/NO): YES